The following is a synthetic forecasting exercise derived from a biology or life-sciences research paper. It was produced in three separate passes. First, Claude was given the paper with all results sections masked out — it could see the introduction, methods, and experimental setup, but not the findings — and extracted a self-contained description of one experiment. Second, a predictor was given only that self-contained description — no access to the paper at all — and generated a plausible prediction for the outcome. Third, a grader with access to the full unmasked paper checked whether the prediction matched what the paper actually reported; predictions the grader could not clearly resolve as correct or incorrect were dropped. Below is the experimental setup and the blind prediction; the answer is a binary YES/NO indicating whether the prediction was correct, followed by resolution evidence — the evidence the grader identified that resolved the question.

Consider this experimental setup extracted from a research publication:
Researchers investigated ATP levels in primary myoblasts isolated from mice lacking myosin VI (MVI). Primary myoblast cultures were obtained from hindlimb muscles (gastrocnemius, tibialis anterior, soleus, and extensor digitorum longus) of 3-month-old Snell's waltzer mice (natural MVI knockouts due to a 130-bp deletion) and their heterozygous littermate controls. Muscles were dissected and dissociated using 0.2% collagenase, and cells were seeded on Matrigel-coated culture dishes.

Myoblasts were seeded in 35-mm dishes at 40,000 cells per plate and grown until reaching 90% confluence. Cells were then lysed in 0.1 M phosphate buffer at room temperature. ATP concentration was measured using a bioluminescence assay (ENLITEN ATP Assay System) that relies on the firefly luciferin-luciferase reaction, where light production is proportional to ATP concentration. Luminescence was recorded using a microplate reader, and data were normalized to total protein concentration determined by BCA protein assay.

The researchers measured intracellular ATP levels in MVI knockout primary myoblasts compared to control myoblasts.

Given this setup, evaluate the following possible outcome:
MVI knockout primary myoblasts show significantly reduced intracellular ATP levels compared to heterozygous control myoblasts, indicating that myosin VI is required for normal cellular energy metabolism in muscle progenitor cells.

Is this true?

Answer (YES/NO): YES